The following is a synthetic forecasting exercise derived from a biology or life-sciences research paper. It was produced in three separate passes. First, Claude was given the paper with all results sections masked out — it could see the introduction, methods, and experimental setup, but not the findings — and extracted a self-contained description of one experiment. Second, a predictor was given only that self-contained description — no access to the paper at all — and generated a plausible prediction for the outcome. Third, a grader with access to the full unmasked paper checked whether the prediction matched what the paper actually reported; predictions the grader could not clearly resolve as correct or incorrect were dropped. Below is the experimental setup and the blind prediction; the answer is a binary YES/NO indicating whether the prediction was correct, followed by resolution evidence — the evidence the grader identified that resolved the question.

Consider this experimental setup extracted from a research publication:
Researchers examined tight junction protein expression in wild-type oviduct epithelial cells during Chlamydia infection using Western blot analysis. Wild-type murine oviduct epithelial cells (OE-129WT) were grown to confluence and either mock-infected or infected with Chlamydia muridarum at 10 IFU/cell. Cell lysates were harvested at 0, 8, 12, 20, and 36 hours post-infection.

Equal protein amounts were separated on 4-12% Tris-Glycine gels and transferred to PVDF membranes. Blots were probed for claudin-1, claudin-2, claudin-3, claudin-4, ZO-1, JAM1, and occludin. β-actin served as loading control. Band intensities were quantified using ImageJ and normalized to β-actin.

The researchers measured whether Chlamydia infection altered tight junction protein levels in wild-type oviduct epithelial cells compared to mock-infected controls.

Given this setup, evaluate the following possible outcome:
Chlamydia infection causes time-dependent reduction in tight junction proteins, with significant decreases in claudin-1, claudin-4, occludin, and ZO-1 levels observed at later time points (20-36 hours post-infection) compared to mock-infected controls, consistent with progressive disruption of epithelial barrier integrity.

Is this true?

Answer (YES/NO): NO